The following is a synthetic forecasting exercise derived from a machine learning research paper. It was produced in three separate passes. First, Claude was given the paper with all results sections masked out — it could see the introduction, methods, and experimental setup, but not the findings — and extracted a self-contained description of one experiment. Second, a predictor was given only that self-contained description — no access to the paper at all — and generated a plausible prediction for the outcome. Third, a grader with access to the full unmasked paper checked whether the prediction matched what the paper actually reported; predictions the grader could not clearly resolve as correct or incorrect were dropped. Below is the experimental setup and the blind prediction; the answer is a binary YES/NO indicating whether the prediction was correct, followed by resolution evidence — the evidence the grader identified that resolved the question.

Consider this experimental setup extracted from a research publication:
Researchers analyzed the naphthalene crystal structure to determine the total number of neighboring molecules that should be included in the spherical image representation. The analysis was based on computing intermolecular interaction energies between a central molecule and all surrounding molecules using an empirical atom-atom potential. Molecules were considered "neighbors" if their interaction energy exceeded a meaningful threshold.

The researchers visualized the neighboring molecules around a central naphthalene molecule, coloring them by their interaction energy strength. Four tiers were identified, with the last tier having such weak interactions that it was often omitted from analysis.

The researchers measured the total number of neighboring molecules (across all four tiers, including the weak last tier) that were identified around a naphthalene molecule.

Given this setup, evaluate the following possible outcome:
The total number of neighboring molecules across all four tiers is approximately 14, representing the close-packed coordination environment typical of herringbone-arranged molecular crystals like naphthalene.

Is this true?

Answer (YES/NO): NO